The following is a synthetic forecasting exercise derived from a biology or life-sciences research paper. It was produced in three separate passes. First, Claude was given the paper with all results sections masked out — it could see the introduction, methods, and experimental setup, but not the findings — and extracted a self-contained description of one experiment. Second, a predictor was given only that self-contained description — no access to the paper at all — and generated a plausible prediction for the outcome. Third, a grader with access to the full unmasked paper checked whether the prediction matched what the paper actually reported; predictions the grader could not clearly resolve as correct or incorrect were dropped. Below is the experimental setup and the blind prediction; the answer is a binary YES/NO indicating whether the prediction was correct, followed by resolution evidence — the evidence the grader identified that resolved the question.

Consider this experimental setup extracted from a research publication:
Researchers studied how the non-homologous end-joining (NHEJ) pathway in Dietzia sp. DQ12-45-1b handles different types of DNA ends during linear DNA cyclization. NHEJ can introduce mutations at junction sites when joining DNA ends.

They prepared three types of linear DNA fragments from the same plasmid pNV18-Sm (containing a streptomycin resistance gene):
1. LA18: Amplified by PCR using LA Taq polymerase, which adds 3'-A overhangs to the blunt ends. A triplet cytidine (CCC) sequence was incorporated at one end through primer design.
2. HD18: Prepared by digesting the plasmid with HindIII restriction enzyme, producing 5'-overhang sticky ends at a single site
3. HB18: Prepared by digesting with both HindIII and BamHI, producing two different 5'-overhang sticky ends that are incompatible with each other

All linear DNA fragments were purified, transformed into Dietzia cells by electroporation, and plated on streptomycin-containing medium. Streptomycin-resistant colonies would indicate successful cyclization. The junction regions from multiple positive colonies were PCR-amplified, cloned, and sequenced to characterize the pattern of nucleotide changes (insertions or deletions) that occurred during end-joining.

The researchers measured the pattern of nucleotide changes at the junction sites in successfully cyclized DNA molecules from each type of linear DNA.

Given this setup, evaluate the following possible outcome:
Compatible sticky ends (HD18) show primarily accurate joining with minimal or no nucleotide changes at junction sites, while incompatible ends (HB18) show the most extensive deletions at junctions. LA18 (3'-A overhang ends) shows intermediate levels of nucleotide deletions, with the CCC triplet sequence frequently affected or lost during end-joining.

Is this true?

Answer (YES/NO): NO